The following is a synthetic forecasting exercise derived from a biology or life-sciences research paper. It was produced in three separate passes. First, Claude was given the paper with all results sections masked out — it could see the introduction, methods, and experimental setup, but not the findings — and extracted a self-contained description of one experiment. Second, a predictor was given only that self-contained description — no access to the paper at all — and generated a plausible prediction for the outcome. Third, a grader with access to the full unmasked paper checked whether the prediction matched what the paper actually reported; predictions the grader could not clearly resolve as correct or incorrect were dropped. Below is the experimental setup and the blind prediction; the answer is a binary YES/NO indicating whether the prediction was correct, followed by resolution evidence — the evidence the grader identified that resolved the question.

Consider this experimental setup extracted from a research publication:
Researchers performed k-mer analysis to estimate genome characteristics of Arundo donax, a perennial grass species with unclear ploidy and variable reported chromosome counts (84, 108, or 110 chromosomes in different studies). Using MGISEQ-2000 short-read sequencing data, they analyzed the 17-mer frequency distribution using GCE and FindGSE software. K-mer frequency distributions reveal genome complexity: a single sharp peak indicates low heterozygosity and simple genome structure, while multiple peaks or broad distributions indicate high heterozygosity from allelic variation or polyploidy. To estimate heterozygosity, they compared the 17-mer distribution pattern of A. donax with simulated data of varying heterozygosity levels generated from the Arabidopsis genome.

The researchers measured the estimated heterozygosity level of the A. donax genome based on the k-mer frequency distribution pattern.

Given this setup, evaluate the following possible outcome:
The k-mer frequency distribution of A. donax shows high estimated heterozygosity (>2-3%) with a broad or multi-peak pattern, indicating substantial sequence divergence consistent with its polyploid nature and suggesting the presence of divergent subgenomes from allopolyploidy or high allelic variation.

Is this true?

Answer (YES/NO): NO